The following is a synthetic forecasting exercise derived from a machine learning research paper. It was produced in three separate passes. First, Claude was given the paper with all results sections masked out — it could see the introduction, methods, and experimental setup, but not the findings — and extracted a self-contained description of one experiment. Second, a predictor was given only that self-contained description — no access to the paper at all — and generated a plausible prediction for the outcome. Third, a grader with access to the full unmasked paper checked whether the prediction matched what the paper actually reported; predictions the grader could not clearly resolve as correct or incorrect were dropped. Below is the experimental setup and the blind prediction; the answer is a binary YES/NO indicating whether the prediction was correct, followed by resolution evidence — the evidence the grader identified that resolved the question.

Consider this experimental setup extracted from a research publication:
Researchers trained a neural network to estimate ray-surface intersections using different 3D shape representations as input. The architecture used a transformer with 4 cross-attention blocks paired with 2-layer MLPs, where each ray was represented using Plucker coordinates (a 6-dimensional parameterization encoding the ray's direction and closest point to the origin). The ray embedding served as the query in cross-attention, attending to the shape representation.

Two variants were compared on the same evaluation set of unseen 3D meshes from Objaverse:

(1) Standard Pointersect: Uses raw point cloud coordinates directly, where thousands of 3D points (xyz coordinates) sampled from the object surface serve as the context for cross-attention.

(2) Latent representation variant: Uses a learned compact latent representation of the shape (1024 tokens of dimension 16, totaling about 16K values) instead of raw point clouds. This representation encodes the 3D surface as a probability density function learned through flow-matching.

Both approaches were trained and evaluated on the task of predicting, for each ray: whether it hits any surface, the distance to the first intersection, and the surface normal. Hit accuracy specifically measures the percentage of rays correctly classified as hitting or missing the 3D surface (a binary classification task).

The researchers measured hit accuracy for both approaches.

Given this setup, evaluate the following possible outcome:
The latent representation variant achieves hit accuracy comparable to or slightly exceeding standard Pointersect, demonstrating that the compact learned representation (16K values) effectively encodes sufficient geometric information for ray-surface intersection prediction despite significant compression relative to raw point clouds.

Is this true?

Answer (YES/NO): YES